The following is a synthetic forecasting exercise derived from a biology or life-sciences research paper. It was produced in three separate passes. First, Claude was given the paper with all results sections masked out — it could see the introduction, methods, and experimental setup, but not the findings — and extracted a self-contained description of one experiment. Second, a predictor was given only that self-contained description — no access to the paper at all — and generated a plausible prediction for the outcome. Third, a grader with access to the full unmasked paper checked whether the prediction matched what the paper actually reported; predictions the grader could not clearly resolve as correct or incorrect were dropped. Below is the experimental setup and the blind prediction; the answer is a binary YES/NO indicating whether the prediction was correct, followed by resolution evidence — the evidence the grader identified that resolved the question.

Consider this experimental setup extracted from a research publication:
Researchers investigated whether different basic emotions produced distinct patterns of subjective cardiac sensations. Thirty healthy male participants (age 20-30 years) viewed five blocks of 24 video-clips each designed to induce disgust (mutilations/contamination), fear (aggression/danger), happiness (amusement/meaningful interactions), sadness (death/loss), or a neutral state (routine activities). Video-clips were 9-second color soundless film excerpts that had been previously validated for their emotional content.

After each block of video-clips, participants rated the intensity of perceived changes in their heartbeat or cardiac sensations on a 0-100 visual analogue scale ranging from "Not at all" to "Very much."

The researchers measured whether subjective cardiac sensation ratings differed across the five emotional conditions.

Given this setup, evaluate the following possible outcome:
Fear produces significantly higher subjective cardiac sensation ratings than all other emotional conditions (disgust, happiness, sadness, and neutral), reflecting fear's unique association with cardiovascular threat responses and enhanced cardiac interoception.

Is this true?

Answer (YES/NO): NO